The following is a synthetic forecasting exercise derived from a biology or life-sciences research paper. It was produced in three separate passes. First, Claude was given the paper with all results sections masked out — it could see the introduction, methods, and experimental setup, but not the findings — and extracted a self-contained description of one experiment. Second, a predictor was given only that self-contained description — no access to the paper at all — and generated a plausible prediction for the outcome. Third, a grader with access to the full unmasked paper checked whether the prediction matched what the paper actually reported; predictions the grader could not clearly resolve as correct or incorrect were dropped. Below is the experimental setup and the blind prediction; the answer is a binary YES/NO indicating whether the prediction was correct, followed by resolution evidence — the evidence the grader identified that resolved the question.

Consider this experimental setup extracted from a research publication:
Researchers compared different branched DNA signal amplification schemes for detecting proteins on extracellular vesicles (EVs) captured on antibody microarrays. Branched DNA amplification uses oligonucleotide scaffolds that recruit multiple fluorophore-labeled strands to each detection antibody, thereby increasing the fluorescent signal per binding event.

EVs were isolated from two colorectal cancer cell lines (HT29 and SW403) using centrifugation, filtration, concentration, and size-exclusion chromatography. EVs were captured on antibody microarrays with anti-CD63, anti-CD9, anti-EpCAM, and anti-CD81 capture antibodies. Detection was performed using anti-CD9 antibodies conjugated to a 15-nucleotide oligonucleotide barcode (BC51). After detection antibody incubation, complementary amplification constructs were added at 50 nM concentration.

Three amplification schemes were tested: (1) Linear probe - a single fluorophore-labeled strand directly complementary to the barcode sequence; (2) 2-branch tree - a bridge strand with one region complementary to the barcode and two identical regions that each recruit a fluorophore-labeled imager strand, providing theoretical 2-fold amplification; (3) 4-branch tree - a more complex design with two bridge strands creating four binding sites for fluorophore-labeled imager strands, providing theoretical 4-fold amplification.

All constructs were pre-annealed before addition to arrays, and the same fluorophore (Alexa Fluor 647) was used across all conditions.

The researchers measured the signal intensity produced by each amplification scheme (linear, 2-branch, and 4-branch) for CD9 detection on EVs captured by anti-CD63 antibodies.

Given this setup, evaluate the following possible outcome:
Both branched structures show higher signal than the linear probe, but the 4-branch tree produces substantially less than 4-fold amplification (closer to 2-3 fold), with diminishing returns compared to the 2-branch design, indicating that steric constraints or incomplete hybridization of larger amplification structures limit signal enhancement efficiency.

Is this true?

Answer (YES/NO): NO